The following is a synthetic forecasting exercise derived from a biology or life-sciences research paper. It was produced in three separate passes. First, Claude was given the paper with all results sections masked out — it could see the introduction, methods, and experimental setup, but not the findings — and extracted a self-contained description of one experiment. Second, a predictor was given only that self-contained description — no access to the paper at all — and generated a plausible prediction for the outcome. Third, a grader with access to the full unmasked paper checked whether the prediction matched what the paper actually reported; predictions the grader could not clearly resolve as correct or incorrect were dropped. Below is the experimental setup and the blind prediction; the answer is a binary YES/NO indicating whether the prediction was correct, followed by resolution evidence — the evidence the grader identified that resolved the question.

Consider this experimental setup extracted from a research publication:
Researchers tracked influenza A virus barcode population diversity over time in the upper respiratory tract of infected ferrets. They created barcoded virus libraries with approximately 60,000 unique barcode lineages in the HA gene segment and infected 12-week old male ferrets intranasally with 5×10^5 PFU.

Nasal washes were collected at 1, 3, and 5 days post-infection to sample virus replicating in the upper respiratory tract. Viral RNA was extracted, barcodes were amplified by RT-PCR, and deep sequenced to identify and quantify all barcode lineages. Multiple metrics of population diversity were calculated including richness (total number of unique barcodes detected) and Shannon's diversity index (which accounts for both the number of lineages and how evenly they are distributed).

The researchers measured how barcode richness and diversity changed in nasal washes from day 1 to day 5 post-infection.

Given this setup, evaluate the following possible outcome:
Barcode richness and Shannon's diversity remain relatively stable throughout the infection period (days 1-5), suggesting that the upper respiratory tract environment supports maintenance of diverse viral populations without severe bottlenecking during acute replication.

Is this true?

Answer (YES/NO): YES